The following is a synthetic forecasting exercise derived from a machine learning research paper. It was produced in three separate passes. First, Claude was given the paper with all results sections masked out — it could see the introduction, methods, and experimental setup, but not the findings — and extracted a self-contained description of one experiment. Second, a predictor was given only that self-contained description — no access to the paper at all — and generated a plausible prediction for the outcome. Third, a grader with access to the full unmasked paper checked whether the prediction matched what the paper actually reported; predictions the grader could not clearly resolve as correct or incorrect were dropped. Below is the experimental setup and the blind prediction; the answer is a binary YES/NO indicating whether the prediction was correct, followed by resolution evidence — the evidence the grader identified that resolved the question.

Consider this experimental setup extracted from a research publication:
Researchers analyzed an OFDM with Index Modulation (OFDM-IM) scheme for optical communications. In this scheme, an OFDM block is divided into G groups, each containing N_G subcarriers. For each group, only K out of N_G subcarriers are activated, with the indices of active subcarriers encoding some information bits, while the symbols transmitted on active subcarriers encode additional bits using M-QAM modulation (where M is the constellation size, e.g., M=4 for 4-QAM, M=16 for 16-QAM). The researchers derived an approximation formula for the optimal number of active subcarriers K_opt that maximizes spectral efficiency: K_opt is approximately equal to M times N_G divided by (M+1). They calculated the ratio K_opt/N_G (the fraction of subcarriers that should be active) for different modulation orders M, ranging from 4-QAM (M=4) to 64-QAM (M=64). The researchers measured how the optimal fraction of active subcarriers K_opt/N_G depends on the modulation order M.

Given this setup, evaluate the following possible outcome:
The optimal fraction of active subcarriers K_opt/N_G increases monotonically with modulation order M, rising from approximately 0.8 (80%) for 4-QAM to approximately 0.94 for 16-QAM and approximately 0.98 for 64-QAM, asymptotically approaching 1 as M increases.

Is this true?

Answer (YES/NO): YES